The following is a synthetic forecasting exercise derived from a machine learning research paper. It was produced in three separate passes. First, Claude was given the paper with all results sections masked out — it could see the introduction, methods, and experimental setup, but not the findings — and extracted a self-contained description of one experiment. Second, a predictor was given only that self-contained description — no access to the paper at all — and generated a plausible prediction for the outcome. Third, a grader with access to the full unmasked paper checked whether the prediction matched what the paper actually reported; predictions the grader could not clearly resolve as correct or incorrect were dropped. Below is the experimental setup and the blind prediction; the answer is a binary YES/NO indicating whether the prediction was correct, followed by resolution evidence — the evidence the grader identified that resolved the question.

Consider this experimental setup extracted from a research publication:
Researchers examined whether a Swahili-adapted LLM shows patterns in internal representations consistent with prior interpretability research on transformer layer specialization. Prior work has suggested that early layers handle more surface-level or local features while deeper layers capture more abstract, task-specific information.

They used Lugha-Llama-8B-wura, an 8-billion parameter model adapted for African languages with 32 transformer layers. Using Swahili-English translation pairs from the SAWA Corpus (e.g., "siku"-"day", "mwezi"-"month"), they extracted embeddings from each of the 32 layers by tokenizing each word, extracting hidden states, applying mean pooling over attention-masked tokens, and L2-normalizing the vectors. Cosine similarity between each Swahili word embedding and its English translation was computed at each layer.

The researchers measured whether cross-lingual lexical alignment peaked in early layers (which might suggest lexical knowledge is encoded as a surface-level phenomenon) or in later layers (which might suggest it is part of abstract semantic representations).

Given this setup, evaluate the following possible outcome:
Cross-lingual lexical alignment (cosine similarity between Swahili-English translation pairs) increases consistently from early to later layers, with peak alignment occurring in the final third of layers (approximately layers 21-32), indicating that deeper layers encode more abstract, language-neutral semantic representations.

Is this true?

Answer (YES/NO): NO